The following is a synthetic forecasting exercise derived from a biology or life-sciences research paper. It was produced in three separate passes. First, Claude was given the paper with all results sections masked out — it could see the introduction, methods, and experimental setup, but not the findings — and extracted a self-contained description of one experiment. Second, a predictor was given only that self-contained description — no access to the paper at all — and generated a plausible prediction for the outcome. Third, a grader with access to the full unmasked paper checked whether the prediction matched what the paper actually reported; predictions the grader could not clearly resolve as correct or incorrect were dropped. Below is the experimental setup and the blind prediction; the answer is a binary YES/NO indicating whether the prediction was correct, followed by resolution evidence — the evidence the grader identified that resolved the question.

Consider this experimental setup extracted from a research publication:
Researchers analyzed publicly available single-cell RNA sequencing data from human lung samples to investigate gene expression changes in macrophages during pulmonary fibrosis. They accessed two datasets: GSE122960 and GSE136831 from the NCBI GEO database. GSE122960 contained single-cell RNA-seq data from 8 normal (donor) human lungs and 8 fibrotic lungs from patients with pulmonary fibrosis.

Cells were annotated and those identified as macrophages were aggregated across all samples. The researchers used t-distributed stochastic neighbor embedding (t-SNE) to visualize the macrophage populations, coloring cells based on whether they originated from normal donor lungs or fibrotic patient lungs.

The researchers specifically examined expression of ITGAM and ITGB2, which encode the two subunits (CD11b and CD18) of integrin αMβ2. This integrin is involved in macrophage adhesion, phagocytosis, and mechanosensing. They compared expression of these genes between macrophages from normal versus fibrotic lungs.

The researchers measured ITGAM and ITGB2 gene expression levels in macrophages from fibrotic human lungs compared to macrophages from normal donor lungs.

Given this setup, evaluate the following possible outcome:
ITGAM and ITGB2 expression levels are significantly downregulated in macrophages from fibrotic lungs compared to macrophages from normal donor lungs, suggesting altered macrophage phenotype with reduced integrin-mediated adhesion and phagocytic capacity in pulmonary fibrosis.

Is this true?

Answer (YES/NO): NO